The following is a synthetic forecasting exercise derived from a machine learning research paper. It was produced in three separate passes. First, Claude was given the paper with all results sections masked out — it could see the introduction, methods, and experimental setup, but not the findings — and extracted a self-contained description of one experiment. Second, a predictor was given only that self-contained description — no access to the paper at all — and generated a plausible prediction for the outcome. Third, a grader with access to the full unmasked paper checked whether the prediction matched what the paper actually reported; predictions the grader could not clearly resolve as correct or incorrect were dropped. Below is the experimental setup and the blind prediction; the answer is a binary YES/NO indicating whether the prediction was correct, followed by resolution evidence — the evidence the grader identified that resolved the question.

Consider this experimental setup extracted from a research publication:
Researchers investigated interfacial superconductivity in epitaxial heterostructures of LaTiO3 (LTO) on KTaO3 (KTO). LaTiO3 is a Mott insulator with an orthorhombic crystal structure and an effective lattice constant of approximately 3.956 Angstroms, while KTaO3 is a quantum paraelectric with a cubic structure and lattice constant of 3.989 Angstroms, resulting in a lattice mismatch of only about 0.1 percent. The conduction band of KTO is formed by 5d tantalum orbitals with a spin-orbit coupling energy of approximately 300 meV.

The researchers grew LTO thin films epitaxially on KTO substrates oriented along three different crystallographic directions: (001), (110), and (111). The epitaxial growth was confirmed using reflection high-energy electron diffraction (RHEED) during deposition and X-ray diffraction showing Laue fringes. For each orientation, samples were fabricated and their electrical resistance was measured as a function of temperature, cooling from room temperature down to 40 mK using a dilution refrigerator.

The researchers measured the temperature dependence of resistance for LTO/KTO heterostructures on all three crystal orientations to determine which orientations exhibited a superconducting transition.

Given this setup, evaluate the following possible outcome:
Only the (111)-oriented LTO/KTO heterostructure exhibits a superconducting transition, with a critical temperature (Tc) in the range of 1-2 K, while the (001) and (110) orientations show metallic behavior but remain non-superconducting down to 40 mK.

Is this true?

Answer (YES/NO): NO